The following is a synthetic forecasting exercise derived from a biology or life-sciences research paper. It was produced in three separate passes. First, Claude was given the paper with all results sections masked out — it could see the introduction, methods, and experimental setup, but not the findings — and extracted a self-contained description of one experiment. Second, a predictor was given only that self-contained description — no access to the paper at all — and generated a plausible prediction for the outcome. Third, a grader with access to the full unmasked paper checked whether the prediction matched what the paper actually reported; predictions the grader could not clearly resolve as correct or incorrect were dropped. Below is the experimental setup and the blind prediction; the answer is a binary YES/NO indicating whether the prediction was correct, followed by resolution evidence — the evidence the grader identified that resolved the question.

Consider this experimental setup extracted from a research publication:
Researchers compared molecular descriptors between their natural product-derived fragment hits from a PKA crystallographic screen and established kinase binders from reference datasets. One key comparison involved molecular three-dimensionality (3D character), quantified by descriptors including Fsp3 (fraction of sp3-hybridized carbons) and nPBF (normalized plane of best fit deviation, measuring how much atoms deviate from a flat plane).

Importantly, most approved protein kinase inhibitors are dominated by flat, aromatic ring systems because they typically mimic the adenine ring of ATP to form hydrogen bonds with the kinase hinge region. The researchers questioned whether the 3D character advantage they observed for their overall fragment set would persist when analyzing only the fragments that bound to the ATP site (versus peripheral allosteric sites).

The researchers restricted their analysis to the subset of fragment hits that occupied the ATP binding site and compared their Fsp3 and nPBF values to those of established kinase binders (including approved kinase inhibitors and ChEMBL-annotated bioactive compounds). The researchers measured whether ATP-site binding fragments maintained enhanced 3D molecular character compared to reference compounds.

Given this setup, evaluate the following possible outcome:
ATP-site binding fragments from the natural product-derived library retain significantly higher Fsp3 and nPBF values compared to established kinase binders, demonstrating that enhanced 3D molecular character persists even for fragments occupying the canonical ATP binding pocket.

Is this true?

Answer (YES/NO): YES